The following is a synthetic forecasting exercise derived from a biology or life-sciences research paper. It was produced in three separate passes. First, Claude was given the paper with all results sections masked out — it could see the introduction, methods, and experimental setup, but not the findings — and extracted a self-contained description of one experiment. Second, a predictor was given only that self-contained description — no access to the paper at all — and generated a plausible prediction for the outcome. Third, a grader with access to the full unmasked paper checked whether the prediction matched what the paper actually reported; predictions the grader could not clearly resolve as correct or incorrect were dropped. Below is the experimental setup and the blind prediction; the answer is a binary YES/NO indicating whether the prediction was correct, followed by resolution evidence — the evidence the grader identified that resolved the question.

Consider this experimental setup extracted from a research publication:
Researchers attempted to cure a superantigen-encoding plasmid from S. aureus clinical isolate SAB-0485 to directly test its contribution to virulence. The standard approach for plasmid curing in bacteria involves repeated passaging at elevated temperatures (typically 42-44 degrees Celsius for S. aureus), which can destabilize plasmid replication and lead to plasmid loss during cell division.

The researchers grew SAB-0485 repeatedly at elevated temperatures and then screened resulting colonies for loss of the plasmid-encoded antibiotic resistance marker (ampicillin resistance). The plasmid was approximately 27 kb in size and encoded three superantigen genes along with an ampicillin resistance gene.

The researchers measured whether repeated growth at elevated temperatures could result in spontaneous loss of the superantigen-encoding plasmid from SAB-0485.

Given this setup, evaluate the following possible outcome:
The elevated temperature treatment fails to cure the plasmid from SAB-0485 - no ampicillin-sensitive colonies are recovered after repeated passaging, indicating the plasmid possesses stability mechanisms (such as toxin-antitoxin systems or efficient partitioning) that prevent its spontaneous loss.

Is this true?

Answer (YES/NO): YES